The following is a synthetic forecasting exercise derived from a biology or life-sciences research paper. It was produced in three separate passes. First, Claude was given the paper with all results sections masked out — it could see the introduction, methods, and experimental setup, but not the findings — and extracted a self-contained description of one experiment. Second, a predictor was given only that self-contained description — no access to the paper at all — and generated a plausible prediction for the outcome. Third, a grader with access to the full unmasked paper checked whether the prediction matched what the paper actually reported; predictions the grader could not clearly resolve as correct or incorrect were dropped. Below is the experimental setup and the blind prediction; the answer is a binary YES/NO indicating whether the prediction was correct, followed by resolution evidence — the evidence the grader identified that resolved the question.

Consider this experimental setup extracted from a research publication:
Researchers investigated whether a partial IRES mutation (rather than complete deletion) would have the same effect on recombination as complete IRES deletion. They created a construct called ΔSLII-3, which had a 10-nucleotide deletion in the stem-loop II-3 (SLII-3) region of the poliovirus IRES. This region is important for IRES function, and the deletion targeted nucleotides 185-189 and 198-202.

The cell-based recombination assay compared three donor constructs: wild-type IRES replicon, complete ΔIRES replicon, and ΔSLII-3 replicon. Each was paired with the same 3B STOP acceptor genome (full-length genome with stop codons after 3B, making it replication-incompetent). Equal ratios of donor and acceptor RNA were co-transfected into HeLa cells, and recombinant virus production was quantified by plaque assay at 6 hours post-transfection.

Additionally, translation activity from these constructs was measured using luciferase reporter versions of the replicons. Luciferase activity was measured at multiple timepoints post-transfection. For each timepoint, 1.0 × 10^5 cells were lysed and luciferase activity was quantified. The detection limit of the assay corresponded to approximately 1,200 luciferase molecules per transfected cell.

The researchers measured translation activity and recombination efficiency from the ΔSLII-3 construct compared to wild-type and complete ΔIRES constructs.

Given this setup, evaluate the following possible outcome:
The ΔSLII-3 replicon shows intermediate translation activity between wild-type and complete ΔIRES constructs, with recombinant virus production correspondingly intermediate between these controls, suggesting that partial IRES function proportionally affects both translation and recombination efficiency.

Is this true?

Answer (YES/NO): NO